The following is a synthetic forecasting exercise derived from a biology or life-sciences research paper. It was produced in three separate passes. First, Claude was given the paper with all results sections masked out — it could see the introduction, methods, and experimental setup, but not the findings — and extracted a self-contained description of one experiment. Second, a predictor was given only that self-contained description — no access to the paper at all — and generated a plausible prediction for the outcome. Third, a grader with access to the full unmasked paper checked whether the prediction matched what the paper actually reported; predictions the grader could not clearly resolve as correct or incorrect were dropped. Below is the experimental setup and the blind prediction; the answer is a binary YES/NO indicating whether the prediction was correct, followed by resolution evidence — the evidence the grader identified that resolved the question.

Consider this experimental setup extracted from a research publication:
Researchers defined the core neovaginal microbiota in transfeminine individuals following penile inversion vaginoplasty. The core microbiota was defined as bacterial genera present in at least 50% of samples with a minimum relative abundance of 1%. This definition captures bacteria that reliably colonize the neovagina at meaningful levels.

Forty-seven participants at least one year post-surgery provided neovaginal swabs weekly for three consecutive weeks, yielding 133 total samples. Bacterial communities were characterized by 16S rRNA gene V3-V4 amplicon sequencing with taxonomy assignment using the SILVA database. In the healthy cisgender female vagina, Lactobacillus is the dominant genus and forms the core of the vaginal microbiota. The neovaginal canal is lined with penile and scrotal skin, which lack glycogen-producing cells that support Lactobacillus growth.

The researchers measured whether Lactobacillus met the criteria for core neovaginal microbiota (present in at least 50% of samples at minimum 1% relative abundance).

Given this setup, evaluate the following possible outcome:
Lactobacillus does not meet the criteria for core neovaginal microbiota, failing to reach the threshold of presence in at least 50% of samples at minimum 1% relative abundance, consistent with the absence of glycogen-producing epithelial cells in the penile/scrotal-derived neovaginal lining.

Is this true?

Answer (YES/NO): YES